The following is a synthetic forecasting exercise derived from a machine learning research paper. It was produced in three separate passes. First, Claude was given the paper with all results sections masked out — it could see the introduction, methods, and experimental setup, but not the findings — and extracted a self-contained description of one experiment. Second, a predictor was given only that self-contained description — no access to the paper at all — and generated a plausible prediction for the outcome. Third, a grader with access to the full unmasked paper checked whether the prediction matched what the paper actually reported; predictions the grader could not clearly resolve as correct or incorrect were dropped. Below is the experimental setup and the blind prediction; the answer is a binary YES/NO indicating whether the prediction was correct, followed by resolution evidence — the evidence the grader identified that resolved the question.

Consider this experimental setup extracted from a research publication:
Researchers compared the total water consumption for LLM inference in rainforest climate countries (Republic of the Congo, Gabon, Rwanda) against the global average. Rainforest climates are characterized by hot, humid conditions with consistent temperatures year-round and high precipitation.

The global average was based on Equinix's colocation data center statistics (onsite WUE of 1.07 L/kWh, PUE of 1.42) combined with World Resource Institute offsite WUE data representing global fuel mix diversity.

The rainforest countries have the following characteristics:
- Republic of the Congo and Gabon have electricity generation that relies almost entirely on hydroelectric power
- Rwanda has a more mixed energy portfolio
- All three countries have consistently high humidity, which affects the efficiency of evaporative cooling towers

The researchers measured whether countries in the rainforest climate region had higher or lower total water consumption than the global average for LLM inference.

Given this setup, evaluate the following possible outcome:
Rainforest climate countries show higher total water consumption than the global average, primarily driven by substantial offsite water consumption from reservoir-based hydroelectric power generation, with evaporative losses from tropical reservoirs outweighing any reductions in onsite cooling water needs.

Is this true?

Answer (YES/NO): NO